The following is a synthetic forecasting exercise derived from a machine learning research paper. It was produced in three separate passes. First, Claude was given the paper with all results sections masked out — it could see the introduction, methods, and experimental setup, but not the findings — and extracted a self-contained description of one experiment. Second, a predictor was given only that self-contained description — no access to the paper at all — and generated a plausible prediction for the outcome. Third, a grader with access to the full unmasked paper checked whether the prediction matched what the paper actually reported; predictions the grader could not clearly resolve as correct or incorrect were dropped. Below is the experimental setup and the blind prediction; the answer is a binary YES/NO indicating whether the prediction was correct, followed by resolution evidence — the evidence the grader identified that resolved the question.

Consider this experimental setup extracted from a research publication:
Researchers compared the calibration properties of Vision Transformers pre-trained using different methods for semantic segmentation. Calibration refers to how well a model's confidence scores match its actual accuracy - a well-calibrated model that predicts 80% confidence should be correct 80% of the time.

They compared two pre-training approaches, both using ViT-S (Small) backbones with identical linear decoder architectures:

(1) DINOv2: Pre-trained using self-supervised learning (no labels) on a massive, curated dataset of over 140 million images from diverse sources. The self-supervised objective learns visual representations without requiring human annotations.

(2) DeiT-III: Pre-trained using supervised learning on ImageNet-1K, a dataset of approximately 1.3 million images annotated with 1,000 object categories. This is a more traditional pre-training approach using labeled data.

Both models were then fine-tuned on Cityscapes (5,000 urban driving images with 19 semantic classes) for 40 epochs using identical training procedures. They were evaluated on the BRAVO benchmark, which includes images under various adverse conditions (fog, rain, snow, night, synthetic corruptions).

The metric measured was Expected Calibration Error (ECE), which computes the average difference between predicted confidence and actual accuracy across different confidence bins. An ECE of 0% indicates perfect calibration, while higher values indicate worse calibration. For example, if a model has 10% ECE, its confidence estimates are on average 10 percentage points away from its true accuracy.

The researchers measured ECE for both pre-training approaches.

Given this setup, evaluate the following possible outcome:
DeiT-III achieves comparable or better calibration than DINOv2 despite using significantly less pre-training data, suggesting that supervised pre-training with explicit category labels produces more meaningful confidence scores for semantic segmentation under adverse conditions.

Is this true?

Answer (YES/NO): YES